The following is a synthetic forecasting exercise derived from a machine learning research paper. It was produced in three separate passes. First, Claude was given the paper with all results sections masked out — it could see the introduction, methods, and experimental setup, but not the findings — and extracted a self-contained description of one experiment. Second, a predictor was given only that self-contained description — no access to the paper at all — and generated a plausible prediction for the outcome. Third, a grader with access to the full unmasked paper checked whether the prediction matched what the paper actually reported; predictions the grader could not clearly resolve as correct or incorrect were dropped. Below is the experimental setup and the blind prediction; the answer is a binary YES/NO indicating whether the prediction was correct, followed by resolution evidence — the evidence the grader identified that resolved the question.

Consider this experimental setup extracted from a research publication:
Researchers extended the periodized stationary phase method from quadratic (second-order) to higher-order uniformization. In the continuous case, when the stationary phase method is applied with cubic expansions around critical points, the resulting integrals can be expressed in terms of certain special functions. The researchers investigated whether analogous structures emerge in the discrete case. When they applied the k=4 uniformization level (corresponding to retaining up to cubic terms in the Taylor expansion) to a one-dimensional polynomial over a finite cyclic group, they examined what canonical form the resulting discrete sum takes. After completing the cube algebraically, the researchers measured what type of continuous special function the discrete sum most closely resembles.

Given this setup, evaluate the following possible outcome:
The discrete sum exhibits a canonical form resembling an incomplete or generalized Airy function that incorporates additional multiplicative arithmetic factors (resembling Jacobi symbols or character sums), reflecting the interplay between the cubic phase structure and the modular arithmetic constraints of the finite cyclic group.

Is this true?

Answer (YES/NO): NO